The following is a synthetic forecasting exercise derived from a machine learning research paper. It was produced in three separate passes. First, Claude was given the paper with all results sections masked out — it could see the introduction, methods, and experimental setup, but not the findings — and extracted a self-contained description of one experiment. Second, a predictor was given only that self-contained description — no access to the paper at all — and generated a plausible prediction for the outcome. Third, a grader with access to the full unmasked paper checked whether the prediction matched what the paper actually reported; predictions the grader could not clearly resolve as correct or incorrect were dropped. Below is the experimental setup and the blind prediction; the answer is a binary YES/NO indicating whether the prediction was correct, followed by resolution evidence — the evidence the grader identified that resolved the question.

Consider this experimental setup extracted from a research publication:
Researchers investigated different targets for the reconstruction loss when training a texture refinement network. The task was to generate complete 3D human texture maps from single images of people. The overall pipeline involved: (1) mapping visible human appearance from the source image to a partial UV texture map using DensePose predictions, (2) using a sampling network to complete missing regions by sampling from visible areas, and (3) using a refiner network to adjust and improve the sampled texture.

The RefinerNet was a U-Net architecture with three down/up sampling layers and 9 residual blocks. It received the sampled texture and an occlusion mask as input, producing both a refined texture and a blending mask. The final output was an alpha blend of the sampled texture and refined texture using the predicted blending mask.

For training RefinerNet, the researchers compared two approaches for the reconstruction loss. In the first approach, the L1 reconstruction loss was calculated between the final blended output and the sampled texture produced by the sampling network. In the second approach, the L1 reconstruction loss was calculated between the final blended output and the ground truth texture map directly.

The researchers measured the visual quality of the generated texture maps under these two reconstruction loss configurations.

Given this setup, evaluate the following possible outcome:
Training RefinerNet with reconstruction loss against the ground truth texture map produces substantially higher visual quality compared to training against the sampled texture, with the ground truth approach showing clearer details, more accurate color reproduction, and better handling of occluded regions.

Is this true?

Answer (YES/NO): NO